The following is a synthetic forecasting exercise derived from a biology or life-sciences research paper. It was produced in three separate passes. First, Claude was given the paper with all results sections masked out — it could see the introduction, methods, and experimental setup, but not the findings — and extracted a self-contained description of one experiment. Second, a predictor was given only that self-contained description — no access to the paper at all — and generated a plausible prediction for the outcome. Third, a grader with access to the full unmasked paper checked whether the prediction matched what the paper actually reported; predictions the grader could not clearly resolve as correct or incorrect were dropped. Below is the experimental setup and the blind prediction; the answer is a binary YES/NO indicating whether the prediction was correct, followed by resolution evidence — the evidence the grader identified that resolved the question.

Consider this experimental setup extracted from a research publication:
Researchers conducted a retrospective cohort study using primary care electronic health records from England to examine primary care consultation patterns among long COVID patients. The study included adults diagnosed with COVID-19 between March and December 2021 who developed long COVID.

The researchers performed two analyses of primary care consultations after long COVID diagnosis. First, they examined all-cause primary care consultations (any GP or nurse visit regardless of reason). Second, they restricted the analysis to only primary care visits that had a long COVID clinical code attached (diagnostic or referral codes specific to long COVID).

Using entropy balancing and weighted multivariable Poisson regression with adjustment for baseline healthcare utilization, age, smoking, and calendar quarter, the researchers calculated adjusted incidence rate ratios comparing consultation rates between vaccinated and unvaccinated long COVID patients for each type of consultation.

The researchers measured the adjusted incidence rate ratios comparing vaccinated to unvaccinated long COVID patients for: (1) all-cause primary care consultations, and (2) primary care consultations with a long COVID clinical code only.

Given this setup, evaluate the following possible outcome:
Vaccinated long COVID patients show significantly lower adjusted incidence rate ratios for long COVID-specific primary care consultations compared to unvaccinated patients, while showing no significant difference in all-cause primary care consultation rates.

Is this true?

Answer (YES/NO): NO